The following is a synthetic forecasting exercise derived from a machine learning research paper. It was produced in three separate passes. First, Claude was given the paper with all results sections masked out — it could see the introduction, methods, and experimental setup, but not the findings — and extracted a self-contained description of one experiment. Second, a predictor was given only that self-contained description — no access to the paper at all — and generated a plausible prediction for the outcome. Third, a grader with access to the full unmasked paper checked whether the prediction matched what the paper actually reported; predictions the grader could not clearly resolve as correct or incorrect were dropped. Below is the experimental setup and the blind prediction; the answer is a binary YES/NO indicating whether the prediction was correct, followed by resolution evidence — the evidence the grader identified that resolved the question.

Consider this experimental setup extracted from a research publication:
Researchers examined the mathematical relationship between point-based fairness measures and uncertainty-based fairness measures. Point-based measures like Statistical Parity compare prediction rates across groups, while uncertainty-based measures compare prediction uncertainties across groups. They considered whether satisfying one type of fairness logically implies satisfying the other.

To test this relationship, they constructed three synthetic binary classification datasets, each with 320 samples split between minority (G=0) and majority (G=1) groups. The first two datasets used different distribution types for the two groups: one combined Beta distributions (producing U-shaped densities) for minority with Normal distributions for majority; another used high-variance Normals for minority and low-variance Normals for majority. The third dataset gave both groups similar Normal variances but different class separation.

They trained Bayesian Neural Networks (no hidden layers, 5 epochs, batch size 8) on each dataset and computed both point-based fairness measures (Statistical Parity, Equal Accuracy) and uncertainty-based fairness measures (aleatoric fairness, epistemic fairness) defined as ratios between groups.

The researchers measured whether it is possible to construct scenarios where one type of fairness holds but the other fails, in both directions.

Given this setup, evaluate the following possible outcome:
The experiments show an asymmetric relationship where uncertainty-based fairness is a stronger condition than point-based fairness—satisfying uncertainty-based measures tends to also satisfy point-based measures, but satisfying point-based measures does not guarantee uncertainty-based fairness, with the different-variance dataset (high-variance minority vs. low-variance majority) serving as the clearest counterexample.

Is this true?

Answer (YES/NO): NO